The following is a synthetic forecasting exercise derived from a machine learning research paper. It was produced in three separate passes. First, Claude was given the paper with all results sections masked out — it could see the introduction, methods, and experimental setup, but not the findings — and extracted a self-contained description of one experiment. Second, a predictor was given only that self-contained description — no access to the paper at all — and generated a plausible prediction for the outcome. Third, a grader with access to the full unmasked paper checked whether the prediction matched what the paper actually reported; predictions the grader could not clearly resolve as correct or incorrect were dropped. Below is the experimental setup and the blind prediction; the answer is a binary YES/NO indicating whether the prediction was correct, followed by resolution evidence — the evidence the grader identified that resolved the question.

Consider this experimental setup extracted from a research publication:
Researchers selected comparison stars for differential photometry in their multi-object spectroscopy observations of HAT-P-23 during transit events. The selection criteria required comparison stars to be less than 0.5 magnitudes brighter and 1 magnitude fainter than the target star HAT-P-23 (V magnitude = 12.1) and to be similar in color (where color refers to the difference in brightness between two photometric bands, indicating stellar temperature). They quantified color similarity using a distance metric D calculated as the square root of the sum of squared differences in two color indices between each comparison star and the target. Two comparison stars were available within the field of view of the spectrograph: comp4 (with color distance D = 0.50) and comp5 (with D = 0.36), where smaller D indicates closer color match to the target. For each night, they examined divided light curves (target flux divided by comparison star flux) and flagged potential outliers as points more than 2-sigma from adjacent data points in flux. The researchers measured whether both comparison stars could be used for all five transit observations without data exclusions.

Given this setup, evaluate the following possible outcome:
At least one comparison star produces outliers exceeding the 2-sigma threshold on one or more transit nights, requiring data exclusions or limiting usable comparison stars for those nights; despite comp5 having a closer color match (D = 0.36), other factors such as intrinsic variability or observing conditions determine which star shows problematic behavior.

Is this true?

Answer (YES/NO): YES